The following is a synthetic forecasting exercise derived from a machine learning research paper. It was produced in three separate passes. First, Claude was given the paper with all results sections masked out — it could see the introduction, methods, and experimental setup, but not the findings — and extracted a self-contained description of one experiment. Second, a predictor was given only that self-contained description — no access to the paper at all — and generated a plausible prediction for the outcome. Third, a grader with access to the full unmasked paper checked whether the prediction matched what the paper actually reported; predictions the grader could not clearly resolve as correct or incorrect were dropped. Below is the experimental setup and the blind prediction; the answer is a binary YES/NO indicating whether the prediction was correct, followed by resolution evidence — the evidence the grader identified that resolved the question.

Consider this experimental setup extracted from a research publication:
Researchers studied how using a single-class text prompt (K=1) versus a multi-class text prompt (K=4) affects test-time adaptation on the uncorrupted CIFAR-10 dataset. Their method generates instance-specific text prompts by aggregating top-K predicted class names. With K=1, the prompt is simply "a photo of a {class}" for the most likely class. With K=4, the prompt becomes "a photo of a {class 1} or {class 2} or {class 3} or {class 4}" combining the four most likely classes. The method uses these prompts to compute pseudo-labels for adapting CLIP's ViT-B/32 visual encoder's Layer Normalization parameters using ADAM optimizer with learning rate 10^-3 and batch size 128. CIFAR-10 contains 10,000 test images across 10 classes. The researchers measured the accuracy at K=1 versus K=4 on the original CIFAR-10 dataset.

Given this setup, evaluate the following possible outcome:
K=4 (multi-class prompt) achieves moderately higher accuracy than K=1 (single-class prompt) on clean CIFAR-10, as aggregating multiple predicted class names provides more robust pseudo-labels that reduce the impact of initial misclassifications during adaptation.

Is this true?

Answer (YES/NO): NO